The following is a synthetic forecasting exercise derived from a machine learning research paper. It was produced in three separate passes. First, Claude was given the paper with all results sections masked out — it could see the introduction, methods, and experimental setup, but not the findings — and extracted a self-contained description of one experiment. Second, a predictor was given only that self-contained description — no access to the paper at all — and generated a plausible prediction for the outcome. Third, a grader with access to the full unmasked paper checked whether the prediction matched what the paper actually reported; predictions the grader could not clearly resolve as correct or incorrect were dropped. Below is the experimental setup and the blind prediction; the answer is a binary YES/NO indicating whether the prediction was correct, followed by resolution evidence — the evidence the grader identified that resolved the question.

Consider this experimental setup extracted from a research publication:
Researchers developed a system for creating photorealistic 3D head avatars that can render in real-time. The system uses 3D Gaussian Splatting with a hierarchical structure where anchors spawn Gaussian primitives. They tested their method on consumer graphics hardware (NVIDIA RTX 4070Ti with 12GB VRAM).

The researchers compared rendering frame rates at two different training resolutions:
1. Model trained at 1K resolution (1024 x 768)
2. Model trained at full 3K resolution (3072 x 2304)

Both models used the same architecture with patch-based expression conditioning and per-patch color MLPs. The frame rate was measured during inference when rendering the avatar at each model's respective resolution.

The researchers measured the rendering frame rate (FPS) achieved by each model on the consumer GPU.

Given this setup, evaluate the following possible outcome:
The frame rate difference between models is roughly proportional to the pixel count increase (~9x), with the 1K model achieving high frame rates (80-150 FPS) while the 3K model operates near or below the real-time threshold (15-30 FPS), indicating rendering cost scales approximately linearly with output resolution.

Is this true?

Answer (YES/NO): NO